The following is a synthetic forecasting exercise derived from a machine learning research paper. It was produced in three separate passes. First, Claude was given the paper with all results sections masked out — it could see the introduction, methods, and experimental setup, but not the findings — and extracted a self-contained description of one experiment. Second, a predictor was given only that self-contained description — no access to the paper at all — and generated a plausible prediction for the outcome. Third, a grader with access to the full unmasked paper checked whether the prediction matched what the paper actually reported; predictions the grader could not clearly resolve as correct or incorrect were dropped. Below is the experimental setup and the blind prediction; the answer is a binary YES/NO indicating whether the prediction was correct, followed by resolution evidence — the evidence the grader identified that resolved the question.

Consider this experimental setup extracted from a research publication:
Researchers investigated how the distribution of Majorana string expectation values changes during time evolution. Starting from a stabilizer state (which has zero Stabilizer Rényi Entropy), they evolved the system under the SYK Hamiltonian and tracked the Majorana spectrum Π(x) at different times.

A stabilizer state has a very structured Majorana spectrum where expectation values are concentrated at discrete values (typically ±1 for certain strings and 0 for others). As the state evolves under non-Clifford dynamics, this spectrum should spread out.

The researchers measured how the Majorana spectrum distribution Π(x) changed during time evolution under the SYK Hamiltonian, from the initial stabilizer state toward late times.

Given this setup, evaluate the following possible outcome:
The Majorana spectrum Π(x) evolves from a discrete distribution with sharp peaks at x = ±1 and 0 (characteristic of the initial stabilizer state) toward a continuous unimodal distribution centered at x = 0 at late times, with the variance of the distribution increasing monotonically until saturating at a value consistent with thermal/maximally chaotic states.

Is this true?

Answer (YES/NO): NO